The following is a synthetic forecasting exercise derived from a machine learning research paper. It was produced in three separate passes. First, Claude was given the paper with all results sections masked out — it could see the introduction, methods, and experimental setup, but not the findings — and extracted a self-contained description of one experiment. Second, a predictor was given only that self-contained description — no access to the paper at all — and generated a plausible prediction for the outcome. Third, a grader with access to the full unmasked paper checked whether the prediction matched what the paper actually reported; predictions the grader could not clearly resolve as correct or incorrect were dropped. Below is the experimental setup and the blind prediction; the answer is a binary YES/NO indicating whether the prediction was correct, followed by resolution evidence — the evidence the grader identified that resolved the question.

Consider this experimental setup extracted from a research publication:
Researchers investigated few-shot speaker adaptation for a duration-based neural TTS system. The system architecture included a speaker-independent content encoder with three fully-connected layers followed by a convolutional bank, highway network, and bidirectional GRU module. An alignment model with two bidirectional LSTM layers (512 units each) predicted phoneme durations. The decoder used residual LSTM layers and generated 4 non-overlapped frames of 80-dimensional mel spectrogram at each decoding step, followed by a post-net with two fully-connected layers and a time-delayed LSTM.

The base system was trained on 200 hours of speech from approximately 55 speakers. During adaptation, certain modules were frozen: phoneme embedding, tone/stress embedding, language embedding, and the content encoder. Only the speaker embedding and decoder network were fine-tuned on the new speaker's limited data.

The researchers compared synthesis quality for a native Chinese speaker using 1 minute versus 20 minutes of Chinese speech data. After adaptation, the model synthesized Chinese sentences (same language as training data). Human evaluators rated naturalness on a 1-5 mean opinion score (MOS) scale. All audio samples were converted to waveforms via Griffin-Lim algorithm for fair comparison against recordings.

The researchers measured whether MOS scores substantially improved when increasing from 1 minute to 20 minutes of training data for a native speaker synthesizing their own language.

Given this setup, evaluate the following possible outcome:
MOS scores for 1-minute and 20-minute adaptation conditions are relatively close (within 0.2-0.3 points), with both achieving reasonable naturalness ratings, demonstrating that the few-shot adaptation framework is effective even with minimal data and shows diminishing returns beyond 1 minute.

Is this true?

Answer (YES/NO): YES